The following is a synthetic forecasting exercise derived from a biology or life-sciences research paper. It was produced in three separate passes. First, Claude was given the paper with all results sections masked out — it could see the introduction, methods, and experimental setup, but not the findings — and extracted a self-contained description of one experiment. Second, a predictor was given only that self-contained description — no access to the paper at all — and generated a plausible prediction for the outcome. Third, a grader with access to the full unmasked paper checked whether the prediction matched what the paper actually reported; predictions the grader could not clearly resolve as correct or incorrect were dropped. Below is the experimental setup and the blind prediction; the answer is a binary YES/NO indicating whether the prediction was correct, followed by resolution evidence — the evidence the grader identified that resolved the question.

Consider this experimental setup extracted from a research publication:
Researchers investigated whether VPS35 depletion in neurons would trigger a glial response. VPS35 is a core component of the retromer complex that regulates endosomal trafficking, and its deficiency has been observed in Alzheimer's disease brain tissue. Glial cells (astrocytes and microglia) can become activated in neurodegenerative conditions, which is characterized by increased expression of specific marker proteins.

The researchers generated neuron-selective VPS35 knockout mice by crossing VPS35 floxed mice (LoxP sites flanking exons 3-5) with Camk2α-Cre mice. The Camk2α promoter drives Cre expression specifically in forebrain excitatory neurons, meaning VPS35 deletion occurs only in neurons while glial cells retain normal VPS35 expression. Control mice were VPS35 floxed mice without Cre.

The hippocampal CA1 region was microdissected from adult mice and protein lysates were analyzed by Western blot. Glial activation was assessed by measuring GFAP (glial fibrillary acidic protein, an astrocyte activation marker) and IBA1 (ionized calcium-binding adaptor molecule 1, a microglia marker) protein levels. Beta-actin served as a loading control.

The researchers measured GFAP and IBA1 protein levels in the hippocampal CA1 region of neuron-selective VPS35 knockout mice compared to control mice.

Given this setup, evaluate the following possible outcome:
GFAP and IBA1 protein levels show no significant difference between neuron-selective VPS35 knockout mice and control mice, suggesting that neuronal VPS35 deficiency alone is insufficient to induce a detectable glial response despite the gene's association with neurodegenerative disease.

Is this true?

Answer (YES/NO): NO